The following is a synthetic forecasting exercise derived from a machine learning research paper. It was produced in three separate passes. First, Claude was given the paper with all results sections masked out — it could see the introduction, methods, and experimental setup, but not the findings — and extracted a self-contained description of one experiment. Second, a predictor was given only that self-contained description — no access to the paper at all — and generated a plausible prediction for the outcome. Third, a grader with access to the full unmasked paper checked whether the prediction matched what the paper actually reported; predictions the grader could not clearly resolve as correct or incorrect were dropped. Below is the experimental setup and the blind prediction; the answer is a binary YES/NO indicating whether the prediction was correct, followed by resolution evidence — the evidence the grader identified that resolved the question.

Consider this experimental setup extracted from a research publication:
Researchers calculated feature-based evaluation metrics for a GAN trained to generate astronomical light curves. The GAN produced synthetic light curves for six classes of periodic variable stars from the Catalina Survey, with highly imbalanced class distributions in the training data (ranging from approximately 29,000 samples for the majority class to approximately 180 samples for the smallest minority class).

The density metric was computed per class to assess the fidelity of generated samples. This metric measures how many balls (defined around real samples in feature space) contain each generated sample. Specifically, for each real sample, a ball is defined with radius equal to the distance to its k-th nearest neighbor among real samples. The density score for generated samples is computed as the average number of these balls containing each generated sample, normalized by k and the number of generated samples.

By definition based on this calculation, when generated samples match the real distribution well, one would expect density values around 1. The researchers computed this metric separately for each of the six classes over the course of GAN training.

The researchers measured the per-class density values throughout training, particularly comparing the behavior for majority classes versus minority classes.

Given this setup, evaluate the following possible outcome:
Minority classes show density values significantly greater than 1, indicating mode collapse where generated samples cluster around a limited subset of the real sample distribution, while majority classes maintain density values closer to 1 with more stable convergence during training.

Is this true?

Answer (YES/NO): NO